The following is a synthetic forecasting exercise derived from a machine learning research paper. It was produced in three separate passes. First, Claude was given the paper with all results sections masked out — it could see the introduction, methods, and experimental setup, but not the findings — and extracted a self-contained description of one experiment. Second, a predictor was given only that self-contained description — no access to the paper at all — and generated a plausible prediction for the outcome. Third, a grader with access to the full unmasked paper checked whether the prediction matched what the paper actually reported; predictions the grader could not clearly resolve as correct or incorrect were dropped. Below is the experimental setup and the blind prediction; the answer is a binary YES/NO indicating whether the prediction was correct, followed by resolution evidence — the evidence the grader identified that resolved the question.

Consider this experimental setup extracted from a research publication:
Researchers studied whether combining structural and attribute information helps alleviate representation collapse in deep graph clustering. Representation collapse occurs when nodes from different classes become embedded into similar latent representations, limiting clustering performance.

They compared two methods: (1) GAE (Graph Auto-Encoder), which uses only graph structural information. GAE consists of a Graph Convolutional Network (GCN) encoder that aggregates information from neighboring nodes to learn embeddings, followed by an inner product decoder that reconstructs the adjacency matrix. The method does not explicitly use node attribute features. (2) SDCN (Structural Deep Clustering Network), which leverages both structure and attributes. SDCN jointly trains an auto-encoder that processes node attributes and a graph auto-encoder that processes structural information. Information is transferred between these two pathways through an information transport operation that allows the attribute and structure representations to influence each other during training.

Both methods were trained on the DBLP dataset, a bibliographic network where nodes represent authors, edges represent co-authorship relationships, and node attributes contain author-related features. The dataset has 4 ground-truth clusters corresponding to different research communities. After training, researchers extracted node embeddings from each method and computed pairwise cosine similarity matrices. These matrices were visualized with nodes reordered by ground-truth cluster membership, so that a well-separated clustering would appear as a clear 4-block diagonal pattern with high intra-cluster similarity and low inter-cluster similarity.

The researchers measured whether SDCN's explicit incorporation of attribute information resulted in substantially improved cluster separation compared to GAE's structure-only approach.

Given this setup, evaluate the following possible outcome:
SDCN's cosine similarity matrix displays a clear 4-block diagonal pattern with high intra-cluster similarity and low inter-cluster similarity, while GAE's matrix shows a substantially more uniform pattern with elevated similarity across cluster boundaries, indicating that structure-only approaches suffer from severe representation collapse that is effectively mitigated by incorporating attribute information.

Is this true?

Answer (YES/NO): NO